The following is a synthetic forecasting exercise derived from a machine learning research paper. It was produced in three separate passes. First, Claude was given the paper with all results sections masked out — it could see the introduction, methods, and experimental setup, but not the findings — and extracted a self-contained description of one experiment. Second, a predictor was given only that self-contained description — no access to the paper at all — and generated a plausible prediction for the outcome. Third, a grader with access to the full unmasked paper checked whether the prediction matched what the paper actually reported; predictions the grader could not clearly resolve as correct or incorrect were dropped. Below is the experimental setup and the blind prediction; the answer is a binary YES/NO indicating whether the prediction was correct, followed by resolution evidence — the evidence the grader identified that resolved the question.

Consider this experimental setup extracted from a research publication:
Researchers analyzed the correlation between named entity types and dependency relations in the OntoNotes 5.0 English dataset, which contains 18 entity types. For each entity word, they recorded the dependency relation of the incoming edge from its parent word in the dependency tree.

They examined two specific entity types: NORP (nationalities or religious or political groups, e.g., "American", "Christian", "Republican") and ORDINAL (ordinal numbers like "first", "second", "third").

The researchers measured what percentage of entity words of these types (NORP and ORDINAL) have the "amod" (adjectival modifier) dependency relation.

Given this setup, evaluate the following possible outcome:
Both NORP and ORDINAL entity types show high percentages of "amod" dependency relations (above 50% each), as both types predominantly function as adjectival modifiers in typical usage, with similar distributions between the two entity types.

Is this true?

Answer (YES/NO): YES